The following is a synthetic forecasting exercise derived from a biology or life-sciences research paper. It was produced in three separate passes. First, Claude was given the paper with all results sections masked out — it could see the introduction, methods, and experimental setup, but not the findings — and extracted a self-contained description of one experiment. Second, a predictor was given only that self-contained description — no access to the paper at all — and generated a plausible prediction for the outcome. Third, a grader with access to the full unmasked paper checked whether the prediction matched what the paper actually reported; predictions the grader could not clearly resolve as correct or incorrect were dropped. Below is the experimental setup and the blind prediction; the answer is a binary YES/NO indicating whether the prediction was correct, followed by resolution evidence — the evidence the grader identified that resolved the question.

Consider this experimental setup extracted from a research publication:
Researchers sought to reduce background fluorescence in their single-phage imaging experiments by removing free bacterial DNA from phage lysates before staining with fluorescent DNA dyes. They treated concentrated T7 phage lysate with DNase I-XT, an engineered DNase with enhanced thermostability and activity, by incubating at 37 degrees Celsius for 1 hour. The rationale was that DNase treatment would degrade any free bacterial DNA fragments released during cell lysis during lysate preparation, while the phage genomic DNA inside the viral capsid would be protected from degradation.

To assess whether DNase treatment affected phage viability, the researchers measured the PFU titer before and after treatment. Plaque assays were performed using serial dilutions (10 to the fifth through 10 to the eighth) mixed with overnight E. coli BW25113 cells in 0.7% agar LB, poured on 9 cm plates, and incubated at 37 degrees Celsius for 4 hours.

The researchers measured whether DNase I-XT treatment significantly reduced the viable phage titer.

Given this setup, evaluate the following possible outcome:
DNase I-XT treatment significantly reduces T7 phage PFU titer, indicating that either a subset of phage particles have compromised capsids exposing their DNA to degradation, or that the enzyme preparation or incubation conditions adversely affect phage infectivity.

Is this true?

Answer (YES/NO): NO